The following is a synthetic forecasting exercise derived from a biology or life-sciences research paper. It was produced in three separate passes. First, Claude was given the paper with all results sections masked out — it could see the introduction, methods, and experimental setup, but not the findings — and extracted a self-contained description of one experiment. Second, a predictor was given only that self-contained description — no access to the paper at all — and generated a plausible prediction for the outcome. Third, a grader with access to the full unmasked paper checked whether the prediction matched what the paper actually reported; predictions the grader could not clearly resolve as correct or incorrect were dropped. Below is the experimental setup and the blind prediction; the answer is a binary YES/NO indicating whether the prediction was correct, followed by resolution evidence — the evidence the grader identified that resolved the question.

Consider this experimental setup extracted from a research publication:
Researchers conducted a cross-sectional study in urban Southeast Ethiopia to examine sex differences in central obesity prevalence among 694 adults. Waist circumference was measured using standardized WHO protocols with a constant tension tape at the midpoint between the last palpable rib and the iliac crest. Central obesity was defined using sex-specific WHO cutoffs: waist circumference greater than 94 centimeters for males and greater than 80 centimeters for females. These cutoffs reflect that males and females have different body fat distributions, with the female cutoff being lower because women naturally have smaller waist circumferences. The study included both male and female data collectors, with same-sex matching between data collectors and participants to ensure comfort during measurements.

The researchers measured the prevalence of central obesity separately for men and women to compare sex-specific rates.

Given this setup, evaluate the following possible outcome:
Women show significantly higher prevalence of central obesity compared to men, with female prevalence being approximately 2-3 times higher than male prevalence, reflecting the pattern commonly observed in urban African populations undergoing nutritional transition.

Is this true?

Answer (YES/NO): NO